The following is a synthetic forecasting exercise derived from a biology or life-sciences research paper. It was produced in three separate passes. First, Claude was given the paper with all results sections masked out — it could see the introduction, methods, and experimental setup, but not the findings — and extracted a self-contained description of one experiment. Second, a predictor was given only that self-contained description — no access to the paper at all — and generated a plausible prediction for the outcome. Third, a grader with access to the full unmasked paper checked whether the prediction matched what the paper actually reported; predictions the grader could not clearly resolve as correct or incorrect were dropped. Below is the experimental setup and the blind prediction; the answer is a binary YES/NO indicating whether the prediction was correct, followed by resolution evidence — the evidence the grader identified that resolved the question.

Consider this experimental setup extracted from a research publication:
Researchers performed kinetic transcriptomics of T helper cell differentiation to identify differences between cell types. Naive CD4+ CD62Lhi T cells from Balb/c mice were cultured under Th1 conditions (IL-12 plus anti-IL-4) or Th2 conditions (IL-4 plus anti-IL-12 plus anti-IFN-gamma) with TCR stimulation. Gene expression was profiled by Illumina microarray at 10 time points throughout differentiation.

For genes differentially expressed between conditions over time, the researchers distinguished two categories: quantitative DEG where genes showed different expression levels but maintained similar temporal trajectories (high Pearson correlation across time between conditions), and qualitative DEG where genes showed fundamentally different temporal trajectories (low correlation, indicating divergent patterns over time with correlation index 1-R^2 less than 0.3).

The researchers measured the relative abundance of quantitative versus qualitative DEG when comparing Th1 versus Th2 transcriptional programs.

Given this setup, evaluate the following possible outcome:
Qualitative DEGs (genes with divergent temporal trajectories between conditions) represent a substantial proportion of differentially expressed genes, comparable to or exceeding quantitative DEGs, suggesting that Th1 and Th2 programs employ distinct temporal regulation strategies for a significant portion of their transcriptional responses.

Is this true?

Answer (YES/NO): NO